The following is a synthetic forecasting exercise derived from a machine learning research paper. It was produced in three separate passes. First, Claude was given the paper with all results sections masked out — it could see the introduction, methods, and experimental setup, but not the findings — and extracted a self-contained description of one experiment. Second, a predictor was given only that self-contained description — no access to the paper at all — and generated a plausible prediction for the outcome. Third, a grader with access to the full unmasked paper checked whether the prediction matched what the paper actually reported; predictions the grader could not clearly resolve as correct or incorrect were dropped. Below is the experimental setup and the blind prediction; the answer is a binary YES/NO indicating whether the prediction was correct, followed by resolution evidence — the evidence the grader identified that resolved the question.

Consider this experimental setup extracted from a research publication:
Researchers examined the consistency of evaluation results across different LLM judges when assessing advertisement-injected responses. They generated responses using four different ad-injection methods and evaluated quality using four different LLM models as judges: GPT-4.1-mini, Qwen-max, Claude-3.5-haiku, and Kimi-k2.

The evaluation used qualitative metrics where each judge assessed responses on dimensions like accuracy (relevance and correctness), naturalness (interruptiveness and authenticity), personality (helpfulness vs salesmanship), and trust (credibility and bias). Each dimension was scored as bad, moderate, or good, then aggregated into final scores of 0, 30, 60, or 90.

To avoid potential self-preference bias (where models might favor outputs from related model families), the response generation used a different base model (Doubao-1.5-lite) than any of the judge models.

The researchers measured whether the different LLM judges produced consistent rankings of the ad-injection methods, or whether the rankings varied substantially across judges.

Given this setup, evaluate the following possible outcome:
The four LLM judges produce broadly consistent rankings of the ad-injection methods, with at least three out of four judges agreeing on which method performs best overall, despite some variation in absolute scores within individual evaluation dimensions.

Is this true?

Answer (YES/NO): NO